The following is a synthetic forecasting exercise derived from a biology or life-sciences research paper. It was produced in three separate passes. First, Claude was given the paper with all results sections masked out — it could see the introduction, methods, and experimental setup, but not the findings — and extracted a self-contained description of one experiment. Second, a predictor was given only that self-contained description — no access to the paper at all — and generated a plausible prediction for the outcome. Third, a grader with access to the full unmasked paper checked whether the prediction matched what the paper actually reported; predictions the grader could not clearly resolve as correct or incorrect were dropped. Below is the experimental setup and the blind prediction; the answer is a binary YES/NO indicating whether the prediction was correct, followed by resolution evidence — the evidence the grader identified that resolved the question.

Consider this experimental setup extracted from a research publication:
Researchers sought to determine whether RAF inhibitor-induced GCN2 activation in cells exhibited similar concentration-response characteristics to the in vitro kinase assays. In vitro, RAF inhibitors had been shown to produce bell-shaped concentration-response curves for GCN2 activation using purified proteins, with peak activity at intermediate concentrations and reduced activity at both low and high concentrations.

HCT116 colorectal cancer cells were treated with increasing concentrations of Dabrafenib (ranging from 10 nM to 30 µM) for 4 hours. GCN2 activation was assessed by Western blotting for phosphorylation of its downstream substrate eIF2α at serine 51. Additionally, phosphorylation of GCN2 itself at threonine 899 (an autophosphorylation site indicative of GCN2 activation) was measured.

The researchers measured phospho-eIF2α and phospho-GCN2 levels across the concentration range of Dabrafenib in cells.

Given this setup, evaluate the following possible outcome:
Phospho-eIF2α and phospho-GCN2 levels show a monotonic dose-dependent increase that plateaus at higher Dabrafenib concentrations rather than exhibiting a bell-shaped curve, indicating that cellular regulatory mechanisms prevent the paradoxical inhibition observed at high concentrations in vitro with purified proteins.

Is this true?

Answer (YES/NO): NO